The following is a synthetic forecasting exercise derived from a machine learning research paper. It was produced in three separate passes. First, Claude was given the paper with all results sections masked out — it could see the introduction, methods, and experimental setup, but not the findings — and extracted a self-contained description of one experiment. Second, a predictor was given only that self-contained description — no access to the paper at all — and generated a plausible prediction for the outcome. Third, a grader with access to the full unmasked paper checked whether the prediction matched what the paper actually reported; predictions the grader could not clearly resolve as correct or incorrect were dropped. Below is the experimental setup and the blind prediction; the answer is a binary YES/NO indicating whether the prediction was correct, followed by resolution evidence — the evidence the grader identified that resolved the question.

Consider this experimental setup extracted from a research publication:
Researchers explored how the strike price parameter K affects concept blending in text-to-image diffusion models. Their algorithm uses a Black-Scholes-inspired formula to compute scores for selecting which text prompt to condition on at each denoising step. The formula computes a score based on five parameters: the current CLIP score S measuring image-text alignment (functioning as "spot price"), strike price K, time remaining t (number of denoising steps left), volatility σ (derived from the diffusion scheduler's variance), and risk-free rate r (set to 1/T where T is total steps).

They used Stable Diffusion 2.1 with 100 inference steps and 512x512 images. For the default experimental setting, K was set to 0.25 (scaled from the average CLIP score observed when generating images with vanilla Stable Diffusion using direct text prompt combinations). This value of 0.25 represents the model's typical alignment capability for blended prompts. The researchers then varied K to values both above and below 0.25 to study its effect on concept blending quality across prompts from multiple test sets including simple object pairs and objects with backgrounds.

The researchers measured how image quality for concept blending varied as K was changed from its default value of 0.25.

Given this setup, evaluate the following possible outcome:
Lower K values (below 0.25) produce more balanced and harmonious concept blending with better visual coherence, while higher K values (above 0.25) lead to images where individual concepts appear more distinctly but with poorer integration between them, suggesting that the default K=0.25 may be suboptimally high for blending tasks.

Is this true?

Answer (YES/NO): NO